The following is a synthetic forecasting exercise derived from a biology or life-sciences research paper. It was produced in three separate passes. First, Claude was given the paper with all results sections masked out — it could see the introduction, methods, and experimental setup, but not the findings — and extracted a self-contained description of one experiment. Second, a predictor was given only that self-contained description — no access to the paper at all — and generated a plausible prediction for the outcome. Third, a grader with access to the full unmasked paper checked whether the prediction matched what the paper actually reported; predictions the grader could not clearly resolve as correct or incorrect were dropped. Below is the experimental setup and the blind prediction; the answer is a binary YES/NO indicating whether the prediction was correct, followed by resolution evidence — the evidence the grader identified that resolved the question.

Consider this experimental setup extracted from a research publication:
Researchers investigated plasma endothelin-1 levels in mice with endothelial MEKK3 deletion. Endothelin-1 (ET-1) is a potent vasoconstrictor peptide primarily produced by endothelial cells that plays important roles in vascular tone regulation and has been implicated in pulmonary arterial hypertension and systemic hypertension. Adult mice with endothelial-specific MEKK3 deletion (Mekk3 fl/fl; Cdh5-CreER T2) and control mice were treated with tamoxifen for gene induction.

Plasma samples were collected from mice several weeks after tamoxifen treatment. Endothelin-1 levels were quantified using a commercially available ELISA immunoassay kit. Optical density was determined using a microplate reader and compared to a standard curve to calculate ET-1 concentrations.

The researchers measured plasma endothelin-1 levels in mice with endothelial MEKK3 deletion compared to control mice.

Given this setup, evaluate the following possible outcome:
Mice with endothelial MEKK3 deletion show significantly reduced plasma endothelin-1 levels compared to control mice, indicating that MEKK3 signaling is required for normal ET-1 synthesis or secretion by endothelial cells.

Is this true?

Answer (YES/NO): NO